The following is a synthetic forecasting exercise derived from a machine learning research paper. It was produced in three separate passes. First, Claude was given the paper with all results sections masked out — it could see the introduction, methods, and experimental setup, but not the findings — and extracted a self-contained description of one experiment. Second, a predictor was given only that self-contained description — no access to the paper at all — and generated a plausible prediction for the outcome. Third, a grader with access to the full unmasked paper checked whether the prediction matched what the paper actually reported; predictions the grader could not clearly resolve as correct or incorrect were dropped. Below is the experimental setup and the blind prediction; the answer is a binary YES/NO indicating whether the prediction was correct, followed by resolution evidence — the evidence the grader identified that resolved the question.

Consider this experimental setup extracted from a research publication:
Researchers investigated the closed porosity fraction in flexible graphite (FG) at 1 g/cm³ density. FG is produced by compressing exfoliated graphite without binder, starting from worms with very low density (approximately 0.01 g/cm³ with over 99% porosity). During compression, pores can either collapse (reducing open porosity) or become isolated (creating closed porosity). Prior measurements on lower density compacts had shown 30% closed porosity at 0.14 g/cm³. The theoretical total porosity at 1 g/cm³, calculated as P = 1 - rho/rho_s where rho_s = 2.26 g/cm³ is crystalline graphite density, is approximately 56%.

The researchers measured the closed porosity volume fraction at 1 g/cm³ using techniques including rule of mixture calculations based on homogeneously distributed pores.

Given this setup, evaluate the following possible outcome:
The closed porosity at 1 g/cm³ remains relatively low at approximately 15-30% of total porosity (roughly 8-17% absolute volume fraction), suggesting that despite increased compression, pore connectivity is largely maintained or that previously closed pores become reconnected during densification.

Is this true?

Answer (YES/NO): NO